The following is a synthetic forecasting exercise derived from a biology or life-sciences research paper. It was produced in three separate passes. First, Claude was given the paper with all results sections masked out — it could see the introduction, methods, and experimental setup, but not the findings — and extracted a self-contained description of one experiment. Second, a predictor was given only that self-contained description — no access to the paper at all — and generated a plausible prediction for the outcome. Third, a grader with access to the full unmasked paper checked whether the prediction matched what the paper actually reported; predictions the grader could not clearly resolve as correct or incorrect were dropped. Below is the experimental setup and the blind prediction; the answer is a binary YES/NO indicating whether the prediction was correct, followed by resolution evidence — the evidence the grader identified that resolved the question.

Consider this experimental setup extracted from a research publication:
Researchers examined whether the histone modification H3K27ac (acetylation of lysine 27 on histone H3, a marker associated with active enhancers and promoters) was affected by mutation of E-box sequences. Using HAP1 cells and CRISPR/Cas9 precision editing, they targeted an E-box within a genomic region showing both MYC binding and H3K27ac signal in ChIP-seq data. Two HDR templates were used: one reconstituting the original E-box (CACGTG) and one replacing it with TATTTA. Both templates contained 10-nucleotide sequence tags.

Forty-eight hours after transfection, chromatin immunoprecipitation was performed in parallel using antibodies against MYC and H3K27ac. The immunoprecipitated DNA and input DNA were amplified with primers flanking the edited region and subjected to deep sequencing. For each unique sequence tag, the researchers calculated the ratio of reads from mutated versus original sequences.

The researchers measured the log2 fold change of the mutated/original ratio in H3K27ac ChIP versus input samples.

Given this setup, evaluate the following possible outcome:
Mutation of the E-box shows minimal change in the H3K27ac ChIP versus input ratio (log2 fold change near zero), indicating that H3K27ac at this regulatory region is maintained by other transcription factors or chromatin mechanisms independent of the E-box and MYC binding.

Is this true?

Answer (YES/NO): NO